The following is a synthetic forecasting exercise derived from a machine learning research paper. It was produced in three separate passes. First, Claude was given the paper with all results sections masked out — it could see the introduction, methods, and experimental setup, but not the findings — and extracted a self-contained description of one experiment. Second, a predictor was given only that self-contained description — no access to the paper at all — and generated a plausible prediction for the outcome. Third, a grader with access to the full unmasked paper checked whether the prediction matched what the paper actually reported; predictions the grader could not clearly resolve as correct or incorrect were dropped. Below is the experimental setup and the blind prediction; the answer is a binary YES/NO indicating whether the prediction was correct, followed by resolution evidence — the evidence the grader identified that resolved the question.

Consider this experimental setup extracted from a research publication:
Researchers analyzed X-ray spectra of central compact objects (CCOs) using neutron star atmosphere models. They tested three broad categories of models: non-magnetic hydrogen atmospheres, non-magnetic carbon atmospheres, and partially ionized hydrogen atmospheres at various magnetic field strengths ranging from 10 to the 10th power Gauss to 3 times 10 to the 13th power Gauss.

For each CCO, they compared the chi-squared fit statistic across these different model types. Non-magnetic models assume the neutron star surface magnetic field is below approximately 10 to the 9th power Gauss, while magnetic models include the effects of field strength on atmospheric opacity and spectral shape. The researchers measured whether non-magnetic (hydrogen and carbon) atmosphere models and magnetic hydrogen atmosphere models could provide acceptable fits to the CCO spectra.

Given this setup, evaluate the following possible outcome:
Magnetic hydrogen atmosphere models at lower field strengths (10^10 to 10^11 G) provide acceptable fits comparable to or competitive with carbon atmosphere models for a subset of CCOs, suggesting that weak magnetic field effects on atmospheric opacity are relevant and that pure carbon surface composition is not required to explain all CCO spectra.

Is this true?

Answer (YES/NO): YES